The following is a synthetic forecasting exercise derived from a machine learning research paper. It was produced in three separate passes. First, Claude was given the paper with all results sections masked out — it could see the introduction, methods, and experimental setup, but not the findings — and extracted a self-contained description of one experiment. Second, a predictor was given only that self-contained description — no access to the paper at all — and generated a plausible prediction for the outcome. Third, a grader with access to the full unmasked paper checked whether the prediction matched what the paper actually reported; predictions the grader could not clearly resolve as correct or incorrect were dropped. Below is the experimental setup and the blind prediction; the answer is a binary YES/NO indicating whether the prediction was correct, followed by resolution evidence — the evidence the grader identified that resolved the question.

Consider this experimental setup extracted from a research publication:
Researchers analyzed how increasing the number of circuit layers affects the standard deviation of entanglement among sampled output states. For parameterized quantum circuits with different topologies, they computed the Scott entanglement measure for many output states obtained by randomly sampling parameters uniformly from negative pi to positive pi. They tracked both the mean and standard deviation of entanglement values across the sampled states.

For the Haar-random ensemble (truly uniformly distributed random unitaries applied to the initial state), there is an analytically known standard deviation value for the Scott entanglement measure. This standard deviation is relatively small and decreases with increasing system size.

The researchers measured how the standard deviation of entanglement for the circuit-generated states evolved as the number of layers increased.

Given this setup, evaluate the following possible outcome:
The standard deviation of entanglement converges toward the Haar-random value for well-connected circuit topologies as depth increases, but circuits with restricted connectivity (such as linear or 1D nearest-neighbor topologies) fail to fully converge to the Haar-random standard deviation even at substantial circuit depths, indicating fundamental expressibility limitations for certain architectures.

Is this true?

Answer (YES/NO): NO